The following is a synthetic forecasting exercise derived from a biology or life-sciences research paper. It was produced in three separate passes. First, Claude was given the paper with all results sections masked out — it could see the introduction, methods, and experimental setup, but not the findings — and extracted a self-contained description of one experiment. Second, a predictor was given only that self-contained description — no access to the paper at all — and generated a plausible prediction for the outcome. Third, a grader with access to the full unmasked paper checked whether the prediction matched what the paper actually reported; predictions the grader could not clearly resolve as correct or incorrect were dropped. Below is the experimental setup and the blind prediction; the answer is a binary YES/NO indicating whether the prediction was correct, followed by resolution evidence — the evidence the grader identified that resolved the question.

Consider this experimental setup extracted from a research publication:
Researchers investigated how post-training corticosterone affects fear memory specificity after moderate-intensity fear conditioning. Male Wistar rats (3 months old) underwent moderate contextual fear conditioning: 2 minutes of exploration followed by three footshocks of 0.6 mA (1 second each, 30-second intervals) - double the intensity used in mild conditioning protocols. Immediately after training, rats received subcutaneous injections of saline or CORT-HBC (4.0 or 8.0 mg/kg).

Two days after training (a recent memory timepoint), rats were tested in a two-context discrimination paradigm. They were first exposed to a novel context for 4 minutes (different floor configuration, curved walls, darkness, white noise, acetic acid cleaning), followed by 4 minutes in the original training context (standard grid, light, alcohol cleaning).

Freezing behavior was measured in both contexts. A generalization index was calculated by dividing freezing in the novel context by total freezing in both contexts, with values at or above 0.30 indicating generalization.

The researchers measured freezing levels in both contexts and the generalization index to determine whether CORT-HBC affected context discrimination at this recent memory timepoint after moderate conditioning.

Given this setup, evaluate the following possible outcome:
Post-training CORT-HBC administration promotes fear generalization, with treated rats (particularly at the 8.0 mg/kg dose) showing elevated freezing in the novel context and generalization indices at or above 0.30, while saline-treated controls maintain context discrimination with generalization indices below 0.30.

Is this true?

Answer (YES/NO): NO